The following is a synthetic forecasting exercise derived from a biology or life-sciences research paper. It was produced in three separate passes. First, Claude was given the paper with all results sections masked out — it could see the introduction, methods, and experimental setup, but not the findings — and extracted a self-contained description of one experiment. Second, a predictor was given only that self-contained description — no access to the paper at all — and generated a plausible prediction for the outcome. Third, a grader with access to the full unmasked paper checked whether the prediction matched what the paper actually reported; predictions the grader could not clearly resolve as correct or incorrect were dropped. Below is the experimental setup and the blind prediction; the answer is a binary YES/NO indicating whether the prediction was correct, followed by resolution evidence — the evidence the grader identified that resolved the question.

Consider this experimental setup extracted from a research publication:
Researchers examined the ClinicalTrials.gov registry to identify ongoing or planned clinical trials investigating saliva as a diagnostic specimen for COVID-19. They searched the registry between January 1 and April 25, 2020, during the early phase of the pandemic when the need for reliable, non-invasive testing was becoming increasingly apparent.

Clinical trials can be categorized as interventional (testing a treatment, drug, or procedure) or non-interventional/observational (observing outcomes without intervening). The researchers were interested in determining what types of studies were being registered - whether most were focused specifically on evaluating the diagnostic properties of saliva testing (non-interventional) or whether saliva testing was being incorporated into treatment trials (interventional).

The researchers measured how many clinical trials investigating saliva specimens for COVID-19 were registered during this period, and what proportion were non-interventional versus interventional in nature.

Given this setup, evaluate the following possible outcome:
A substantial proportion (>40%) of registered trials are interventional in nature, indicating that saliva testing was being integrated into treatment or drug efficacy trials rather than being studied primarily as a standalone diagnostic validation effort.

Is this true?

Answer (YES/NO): NO